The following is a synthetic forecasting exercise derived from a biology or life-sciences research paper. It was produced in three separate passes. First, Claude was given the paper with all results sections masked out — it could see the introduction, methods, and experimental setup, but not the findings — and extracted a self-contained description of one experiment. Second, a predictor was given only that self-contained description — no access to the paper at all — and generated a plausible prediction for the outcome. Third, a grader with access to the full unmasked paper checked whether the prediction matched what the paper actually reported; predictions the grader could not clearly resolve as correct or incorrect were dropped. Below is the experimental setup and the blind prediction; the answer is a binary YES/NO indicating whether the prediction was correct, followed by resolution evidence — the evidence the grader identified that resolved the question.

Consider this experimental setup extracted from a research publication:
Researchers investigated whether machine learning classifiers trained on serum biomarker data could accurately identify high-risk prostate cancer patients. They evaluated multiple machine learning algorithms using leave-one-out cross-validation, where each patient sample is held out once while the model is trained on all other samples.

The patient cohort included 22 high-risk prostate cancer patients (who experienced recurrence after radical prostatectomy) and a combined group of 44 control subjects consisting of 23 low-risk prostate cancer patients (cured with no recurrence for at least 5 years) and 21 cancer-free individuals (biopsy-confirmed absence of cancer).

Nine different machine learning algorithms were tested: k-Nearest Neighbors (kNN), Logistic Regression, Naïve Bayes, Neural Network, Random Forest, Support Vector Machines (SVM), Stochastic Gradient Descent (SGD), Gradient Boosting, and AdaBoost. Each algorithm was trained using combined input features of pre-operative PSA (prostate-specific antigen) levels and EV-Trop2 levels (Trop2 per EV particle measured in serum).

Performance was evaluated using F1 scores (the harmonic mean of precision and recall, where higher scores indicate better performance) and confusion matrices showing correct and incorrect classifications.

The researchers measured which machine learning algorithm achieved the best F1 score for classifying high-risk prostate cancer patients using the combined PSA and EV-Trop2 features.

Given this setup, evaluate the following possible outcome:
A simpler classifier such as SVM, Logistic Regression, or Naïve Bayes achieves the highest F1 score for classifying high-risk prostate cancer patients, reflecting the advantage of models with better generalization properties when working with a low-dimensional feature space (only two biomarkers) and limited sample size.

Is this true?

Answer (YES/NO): NO